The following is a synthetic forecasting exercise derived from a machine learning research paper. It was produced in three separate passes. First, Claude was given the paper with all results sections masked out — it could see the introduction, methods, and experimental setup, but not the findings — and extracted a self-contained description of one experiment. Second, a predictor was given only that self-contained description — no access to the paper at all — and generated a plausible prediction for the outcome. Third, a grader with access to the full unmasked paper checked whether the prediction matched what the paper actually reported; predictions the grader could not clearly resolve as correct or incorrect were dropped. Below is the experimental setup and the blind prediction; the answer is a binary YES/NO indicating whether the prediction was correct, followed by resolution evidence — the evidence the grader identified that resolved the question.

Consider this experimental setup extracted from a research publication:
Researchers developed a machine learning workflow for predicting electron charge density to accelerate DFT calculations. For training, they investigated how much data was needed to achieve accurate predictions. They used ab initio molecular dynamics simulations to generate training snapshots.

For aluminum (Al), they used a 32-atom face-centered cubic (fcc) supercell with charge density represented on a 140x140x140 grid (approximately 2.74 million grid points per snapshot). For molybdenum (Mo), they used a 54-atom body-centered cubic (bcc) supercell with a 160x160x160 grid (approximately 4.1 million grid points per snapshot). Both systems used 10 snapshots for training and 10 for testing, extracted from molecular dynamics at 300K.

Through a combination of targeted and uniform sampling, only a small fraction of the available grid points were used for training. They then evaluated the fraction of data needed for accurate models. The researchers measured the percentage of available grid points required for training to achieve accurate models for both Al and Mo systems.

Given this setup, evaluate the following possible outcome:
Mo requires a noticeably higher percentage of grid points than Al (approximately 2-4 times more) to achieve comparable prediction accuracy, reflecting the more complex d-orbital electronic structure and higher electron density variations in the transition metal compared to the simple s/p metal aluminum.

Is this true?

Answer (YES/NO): NO